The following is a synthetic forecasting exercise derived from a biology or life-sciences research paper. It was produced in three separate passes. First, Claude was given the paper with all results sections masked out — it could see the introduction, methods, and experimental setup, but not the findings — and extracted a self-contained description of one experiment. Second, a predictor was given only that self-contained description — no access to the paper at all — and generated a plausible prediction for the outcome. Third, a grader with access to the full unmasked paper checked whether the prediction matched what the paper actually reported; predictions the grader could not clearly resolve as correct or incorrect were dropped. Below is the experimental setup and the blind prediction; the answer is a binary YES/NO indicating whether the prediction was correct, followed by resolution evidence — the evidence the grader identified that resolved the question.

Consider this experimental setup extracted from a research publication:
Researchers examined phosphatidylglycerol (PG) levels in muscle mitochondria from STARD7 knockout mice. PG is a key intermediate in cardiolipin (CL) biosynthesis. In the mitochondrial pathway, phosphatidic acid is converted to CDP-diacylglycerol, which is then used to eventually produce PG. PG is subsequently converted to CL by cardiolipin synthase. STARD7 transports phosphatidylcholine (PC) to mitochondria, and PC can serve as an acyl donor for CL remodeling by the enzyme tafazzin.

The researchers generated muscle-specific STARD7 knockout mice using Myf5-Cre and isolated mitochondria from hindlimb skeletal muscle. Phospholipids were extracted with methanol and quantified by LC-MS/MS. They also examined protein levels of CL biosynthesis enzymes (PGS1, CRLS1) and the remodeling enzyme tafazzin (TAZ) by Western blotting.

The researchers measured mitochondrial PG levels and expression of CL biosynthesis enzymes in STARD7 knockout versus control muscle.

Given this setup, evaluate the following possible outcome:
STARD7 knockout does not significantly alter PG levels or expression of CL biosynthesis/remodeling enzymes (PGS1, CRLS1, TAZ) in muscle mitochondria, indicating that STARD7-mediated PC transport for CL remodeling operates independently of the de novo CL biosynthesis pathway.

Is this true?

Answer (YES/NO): YES